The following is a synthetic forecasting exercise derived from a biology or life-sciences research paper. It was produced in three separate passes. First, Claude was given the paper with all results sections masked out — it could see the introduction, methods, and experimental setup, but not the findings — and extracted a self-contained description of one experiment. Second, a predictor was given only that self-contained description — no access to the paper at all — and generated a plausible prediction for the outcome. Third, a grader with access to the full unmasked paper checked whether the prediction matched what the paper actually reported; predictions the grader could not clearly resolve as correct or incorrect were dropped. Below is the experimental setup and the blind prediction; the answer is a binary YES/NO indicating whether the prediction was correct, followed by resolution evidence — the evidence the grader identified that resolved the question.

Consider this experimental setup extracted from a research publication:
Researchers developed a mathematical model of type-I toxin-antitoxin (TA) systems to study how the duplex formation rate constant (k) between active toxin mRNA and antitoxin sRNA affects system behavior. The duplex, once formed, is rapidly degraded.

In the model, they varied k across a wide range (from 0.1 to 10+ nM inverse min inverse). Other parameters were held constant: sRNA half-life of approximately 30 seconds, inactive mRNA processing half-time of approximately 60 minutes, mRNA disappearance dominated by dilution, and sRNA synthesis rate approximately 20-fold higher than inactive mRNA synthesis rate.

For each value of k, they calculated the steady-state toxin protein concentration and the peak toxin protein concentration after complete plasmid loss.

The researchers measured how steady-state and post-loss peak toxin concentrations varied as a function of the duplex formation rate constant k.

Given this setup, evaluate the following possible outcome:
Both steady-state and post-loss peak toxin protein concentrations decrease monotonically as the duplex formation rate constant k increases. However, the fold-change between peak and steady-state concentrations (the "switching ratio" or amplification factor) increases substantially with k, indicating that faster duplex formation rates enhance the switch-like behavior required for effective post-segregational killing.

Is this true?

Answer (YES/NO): NO